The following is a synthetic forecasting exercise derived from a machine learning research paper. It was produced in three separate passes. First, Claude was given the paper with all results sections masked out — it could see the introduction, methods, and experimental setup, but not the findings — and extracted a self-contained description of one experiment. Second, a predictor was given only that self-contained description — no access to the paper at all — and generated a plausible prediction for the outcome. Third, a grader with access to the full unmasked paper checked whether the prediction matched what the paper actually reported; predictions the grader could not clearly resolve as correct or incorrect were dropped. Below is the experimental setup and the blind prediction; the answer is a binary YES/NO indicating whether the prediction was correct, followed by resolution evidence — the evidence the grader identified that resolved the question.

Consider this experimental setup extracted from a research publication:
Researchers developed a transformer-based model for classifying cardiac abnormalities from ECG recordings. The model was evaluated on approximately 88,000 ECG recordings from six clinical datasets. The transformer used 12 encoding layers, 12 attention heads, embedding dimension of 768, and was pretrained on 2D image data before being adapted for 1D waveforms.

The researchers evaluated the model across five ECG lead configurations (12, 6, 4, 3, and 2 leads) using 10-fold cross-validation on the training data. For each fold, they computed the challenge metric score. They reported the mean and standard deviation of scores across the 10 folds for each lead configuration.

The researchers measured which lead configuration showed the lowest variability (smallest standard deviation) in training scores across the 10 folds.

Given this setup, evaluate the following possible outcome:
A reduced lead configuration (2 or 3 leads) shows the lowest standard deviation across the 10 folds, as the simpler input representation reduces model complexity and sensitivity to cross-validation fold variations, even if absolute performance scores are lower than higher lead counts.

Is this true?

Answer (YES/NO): YES